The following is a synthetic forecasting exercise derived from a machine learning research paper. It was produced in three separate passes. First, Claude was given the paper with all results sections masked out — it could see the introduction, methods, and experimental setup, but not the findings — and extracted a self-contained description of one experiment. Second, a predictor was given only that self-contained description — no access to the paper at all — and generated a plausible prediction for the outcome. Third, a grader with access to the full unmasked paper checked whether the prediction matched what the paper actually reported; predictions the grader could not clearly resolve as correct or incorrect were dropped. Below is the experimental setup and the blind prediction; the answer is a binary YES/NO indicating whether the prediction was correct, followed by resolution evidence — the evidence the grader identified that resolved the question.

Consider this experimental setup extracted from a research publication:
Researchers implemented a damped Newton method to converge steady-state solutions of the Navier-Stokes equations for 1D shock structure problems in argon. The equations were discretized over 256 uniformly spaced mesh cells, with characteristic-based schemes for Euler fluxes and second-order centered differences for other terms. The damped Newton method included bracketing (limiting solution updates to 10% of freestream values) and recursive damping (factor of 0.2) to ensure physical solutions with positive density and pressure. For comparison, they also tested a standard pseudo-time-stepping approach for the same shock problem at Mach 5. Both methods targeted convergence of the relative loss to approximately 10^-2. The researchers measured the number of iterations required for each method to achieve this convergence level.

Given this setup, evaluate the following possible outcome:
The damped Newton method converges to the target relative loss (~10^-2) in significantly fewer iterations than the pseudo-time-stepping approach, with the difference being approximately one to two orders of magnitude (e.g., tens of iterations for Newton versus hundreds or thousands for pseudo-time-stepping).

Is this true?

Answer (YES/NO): YES